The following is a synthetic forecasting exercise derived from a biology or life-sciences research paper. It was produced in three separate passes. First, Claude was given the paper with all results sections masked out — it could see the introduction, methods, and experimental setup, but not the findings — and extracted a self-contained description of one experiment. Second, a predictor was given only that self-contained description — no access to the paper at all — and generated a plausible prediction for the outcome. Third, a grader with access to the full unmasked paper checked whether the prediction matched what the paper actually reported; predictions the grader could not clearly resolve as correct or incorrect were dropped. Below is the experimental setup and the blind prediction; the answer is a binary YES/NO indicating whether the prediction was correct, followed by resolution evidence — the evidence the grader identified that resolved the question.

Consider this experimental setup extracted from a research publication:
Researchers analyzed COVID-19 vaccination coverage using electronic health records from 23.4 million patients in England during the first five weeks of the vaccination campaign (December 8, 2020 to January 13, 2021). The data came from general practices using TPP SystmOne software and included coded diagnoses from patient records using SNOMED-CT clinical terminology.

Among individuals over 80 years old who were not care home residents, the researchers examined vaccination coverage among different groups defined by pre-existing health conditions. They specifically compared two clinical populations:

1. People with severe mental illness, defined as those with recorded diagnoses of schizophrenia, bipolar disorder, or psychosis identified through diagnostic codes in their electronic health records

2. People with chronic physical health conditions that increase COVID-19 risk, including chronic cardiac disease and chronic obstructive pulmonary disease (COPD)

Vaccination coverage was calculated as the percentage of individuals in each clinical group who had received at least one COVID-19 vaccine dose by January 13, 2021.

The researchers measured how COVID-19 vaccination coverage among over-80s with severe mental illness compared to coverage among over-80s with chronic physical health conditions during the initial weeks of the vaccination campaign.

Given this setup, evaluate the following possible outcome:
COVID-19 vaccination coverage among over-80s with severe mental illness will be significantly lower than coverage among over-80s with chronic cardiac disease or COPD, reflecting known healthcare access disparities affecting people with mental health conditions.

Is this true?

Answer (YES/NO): YES